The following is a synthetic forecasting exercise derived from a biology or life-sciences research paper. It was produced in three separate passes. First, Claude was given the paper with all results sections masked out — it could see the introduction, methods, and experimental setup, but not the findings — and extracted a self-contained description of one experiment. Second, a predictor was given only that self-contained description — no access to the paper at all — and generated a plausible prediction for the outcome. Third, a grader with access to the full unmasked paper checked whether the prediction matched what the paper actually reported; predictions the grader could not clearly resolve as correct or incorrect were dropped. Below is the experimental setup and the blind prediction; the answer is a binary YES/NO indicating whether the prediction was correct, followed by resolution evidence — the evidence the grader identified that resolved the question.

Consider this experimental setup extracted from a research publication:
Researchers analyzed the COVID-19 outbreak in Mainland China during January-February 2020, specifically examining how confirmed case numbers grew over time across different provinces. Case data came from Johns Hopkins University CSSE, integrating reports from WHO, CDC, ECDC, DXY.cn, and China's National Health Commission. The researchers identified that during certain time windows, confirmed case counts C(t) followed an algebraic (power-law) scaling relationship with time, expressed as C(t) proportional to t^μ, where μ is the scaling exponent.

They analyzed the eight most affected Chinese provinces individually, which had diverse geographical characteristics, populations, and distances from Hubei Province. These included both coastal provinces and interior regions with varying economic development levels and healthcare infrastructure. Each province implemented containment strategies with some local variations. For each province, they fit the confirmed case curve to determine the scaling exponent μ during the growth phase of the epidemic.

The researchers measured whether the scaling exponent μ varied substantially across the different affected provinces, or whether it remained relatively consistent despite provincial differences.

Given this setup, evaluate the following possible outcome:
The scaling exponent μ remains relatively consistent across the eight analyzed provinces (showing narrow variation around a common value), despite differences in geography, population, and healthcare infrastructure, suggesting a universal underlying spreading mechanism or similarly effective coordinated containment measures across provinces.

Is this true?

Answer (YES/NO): YES